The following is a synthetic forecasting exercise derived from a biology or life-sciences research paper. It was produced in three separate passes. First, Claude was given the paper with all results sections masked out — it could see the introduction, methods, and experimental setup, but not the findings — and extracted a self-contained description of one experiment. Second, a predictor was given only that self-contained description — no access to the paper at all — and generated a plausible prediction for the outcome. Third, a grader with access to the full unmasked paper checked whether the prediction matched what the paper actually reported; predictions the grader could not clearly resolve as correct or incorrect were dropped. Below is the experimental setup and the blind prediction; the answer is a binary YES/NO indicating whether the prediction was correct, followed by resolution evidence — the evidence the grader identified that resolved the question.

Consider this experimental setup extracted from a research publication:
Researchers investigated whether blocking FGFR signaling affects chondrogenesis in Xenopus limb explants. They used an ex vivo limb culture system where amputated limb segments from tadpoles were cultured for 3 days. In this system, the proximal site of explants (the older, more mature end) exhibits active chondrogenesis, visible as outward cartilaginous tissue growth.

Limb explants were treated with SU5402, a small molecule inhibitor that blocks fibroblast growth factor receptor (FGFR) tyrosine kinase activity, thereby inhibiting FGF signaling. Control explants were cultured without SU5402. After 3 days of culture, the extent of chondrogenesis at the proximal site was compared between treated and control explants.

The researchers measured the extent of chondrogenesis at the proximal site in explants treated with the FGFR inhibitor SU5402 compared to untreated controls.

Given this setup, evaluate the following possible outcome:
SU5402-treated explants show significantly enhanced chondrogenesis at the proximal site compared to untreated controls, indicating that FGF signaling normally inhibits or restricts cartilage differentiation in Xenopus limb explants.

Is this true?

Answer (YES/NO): YES